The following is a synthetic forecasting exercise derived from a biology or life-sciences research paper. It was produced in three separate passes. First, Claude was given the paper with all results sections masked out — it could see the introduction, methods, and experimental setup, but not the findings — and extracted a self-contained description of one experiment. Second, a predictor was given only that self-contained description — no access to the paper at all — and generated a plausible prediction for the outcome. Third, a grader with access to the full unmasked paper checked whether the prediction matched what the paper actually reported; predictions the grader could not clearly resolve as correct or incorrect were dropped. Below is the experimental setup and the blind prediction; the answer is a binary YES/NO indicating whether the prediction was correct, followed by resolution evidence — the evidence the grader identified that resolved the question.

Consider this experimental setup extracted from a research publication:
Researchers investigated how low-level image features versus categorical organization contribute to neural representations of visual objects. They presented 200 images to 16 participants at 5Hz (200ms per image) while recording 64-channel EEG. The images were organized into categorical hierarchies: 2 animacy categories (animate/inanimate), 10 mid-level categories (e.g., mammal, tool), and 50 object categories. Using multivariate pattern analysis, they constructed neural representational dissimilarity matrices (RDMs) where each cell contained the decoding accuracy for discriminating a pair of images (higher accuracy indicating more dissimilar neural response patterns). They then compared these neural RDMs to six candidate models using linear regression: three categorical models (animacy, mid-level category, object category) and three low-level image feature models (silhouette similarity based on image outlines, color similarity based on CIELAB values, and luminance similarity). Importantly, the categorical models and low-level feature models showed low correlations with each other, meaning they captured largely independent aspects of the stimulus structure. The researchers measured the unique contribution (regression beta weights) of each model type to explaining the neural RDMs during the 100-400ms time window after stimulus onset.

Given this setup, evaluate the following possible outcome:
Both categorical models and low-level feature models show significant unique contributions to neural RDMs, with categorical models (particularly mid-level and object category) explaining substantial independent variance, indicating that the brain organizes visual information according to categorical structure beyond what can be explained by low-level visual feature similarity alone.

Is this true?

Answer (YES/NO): YES